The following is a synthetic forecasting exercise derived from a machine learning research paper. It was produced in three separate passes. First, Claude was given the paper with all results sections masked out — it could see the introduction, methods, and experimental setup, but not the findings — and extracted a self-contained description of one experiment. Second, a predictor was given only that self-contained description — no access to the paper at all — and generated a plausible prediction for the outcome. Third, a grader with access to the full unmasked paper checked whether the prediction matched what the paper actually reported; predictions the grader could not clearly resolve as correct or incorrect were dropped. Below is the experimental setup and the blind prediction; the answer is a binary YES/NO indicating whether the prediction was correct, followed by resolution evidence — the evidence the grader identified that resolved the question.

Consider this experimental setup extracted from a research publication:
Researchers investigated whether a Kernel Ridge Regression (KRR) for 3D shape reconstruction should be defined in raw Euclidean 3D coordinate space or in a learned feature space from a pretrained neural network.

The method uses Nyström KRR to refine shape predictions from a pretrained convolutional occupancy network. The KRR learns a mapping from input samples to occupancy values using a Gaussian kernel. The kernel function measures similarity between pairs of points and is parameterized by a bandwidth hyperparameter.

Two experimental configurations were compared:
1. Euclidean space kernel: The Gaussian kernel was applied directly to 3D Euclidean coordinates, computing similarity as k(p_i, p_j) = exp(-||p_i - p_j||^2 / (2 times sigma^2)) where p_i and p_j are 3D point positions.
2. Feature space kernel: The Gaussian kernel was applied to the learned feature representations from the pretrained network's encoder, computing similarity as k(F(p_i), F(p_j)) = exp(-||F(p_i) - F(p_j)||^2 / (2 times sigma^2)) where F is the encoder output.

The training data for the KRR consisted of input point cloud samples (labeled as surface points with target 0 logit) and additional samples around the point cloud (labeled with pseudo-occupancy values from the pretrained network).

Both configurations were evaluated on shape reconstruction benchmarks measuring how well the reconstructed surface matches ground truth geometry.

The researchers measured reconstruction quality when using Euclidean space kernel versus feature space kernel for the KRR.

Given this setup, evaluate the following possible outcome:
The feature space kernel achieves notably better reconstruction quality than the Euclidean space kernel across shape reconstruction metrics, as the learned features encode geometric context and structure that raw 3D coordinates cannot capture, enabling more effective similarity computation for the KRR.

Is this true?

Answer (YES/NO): YES